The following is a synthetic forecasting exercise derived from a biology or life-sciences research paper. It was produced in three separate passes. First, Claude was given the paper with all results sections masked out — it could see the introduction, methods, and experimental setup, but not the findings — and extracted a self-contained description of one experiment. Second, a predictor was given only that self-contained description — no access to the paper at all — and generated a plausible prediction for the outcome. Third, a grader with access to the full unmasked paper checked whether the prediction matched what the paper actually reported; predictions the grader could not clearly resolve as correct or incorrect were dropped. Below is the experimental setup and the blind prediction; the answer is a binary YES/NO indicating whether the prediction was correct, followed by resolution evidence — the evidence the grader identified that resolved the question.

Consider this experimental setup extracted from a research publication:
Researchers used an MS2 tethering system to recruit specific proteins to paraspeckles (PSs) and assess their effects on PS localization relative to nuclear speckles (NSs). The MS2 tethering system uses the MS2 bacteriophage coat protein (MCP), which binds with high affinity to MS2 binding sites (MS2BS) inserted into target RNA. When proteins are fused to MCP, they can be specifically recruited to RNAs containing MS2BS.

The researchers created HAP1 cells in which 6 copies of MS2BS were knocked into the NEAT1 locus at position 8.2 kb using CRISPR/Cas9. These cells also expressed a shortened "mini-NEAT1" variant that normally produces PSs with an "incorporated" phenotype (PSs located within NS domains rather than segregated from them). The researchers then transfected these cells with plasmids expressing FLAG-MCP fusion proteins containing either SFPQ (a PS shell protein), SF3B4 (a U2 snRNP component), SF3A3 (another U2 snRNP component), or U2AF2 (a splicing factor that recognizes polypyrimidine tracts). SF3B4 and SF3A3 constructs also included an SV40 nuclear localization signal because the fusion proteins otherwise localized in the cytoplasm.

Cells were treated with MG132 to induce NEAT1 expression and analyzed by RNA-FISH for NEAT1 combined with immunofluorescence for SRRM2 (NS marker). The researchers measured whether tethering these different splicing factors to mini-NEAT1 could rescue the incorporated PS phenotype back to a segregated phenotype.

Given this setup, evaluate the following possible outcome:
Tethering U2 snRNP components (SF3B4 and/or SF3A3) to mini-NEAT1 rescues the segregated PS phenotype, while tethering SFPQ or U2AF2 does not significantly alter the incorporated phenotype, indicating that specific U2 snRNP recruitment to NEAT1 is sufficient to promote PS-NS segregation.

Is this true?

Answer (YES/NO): NO